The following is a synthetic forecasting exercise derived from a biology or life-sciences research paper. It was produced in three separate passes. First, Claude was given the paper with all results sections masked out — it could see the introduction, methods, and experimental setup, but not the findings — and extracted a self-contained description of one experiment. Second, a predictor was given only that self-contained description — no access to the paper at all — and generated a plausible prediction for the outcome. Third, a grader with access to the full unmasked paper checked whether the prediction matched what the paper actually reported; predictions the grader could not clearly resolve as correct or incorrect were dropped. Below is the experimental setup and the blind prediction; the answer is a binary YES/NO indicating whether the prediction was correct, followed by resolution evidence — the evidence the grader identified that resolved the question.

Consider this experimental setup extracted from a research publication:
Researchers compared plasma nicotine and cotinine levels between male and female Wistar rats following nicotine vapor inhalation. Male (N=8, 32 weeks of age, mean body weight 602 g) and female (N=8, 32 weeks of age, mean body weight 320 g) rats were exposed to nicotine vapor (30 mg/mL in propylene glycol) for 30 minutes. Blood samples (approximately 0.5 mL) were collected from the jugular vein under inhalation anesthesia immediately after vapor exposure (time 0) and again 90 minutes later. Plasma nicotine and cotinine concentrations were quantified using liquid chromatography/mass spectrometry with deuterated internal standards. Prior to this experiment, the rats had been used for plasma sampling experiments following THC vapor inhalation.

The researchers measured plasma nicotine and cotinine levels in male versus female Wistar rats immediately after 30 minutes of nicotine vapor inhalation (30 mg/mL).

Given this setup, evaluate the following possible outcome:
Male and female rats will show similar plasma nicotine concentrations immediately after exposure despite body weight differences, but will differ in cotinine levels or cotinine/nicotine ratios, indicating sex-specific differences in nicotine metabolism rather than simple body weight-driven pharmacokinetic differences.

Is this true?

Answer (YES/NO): NO